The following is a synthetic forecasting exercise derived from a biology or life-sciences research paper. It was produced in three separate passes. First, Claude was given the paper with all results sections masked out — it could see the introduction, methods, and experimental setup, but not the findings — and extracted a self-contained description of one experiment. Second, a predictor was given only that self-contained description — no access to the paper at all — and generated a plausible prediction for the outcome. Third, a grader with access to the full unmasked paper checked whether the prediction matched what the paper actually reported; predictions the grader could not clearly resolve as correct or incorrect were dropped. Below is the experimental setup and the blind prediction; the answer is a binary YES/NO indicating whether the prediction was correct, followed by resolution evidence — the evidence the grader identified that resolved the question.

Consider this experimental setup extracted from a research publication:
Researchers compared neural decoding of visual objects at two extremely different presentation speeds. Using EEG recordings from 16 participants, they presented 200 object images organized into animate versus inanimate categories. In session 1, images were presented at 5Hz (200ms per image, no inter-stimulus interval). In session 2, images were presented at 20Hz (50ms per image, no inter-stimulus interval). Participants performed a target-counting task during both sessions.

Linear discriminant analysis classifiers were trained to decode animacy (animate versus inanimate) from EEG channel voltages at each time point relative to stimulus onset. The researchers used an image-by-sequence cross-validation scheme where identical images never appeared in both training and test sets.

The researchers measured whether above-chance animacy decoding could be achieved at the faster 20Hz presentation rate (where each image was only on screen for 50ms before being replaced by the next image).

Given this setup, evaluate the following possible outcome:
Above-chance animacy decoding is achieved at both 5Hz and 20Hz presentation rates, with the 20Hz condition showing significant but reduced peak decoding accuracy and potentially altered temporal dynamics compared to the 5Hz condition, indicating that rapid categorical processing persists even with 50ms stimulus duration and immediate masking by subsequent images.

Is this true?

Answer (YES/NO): YES